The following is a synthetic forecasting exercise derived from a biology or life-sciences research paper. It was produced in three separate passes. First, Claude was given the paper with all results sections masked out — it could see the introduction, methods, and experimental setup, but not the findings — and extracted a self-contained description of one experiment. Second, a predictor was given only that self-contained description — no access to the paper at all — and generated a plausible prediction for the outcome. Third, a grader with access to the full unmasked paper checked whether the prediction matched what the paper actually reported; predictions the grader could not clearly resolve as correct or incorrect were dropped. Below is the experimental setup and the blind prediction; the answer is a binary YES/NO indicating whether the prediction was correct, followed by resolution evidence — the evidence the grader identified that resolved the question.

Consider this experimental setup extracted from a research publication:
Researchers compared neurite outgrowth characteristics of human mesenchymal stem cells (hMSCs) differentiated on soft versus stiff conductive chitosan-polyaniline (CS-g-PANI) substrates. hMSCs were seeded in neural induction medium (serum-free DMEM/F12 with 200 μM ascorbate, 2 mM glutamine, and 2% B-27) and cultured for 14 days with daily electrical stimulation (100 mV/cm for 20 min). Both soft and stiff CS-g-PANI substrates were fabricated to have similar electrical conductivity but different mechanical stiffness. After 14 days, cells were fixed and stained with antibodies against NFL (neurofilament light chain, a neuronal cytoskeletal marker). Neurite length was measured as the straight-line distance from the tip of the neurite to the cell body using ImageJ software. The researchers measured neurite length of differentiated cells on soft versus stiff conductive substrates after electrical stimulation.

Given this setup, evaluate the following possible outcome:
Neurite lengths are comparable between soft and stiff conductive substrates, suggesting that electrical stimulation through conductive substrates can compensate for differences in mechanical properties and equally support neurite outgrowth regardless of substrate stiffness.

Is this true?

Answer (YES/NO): NO